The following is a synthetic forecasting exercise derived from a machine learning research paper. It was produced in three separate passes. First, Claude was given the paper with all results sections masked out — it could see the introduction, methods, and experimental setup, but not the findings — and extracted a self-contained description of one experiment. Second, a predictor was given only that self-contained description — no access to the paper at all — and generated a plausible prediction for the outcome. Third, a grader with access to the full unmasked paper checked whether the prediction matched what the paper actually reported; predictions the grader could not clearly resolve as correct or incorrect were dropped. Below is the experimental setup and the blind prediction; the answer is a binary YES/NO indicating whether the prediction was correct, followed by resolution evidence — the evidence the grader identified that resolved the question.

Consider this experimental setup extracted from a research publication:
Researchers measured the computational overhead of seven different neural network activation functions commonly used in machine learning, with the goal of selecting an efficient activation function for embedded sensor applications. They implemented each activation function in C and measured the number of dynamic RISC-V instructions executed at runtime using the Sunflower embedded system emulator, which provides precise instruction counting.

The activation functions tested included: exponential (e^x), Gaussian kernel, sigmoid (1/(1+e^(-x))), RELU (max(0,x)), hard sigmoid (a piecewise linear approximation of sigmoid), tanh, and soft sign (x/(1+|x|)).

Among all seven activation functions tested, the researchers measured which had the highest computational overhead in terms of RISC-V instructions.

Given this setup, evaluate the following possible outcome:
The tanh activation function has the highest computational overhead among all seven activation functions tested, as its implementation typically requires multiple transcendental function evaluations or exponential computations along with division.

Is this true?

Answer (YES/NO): NO